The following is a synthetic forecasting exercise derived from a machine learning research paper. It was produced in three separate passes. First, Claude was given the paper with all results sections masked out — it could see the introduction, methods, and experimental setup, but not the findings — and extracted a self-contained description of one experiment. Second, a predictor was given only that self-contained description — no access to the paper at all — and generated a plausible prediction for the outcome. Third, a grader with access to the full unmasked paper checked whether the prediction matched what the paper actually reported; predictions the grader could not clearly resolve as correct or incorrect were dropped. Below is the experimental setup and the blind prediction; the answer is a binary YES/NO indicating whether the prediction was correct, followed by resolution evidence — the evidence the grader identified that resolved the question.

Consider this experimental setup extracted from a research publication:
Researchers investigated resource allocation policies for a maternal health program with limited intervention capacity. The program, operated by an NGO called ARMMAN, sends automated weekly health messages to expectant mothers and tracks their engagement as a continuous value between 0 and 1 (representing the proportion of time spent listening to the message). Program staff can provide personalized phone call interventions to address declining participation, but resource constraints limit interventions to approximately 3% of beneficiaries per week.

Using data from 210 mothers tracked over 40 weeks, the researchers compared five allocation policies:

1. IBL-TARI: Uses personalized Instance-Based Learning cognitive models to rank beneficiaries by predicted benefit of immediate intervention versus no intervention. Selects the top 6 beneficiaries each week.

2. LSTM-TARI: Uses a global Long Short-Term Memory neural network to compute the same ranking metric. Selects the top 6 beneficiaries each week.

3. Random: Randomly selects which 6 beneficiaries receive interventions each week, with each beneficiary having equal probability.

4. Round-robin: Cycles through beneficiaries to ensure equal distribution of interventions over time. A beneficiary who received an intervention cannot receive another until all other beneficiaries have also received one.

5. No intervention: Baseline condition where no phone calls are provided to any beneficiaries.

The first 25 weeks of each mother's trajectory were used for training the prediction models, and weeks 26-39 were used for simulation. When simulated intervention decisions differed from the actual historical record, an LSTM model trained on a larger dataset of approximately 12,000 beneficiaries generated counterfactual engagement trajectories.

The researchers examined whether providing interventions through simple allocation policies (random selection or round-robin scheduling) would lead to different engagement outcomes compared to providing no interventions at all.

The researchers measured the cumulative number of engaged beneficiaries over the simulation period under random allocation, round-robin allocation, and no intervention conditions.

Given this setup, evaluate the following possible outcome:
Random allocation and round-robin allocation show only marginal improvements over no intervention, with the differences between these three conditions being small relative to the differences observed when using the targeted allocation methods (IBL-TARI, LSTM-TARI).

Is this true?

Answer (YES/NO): NO